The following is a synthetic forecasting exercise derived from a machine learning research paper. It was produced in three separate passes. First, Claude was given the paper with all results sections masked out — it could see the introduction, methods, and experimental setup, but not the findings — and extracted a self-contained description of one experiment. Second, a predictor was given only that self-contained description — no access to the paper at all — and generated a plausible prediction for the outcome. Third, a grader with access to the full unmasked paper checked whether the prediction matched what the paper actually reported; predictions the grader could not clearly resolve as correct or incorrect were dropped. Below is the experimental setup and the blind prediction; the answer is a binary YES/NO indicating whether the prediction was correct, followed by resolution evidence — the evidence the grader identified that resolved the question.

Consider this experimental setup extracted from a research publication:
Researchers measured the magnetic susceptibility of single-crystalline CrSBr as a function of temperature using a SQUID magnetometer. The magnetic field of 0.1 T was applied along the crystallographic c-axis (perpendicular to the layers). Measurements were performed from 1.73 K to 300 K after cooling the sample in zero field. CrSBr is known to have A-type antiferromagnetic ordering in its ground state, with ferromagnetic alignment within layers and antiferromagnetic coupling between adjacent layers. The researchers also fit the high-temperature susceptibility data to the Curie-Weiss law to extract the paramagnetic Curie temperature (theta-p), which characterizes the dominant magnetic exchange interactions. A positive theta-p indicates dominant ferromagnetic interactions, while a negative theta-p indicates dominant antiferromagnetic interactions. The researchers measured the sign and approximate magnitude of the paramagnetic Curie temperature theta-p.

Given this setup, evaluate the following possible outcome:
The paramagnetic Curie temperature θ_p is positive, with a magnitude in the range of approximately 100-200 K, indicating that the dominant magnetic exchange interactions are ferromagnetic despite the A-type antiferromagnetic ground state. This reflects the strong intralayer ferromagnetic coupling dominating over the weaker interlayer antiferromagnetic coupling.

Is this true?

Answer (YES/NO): YES